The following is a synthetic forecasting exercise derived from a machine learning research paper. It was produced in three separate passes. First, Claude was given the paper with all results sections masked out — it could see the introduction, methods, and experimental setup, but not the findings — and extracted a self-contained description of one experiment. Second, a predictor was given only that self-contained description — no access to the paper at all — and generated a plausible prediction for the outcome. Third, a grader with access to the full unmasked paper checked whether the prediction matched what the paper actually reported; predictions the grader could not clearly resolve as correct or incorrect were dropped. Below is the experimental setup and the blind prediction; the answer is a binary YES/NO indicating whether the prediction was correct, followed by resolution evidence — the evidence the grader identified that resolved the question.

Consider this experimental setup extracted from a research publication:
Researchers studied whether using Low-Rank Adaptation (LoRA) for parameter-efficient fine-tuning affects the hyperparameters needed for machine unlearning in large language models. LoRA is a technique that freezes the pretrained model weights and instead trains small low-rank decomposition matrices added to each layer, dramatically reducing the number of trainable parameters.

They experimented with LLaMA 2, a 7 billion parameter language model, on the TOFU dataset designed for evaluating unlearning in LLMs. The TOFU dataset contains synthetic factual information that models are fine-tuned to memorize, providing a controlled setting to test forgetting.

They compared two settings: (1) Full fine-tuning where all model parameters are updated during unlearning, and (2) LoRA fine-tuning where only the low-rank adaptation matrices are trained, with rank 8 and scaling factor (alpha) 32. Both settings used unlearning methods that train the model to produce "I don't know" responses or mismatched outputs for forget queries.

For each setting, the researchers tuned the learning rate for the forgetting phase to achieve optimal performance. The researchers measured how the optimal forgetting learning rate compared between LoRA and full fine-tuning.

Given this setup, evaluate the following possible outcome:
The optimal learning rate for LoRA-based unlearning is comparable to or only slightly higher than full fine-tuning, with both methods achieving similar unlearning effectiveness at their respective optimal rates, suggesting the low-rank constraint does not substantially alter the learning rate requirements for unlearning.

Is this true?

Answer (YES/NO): NO